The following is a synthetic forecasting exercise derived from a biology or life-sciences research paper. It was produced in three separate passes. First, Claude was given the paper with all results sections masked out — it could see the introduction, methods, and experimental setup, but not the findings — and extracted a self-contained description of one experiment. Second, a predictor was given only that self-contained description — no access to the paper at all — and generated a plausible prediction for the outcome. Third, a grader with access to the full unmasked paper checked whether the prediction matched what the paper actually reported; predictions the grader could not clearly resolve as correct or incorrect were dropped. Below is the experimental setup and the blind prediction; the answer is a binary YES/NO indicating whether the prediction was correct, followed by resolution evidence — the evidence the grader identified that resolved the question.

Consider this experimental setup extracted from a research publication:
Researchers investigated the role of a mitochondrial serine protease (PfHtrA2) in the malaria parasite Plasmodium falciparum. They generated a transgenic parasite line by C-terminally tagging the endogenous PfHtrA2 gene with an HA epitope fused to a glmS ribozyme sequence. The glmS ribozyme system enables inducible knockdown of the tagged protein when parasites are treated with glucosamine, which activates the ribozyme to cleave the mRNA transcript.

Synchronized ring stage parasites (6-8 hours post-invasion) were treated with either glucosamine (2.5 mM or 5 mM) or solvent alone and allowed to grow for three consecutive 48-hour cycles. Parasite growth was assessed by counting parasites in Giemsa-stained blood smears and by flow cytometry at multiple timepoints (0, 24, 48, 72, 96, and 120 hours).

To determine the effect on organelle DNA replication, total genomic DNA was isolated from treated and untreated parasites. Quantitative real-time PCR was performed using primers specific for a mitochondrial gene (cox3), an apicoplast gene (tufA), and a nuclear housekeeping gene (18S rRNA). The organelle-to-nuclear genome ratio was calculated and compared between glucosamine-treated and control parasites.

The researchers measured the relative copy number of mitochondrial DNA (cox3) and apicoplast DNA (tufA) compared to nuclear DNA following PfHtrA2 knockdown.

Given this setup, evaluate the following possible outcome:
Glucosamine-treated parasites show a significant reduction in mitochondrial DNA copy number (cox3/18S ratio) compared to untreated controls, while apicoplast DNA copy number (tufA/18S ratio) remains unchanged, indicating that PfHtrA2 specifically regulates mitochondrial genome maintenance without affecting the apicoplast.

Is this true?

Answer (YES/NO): YES